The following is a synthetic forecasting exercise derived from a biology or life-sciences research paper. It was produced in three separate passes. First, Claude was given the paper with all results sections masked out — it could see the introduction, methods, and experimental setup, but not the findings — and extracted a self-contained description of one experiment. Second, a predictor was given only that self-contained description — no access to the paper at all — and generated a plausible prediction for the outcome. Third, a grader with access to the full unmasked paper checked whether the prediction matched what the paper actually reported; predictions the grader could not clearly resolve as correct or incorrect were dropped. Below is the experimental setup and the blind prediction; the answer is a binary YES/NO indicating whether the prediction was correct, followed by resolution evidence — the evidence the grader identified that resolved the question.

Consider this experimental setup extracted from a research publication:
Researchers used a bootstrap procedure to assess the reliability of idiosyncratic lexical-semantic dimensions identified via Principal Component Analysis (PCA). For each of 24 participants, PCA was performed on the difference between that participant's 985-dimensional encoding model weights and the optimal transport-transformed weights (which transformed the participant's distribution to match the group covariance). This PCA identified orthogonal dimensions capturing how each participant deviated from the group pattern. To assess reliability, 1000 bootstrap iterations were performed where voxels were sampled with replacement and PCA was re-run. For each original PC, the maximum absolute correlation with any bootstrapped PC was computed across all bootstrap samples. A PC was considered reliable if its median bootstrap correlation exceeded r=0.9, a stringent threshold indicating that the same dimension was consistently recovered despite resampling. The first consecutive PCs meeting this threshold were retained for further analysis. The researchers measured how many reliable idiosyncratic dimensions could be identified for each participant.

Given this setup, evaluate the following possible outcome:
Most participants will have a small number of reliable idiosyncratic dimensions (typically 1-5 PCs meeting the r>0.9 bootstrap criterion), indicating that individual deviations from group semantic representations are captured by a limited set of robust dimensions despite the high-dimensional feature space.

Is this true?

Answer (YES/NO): NO